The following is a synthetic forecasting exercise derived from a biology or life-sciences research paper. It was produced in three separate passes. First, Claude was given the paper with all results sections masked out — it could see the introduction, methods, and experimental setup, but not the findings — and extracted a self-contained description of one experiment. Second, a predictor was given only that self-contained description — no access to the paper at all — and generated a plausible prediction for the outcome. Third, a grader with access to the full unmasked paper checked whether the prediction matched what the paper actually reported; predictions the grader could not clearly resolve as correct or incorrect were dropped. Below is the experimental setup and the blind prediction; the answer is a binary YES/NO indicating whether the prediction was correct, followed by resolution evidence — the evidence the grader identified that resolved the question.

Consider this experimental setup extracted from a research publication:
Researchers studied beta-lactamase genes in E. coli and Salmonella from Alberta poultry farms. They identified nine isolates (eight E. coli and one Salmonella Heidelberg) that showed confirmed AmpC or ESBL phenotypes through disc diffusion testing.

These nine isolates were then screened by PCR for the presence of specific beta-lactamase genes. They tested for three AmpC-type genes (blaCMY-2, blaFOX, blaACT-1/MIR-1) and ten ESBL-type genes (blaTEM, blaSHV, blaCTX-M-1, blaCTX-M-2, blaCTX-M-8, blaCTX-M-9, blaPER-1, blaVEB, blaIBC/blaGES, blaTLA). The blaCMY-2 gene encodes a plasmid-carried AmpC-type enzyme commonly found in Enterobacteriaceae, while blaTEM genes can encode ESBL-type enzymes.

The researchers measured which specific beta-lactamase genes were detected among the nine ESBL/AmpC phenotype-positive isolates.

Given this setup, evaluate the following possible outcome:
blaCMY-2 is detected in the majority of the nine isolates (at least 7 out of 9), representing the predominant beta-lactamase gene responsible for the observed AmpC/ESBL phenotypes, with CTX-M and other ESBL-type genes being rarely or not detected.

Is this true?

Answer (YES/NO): NO